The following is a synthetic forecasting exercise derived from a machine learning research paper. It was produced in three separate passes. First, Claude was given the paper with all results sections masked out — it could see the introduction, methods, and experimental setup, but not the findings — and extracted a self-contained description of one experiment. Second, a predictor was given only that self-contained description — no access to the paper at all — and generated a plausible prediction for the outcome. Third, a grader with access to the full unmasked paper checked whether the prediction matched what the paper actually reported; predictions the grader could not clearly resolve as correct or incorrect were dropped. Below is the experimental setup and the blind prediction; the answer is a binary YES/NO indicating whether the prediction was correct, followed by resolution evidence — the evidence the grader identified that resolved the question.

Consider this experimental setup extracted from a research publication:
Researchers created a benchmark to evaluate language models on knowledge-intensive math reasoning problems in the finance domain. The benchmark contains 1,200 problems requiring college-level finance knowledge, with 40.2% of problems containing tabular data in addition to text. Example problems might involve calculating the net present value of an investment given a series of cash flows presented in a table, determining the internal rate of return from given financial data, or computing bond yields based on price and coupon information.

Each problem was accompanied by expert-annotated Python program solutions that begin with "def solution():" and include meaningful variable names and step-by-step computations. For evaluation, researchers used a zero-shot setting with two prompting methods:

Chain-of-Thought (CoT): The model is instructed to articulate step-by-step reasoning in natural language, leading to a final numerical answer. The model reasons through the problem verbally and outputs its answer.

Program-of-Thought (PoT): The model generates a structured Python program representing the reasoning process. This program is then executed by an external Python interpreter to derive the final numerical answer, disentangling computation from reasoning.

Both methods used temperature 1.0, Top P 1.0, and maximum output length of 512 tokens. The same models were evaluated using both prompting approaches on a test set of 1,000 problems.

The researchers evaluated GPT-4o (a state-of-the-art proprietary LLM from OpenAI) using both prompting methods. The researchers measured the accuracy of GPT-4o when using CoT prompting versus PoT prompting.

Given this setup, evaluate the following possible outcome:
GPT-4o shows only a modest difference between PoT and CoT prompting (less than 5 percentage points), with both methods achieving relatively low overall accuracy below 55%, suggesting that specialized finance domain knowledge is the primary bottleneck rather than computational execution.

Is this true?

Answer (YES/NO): NO